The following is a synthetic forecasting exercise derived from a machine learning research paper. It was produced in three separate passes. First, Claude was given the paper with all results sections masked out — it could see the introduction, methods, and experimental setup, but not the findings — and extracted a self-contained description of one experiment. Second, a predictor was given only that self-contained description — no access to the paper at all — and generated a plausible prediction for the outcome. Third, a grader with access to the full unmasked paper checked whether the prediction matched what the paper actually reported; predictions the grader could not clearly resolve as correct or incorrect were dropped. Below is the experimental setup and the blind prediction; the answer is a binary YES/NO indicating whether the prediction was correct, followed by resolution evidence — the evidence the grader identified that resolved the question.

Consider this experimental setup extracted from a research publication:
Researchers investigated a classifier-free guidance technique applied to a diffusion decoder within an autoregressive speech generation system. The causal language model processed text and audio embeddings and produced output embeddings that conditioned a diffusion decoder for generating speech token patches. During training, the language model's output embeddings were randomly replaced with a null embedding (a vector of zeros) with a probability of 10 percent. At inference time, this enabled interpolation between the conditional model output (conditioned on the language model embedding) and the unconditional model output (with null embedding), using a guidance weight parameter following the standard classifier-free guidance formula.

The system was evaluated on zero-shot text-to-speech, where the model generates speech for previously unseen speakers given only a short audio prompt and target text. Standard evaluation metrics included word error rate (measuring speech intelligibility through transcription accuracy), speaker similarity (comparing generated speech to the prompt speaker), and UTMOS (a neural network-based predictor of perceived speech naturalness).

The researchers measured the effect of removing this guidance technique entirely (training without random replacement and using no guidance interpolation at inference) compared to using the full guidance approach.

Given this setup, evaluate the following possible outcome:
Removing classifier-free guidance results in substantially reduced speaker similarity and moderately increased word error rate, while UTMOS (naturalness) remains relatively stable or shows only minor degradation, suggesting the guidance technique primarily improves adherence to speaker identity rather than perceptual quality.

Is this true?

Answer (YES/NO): NO